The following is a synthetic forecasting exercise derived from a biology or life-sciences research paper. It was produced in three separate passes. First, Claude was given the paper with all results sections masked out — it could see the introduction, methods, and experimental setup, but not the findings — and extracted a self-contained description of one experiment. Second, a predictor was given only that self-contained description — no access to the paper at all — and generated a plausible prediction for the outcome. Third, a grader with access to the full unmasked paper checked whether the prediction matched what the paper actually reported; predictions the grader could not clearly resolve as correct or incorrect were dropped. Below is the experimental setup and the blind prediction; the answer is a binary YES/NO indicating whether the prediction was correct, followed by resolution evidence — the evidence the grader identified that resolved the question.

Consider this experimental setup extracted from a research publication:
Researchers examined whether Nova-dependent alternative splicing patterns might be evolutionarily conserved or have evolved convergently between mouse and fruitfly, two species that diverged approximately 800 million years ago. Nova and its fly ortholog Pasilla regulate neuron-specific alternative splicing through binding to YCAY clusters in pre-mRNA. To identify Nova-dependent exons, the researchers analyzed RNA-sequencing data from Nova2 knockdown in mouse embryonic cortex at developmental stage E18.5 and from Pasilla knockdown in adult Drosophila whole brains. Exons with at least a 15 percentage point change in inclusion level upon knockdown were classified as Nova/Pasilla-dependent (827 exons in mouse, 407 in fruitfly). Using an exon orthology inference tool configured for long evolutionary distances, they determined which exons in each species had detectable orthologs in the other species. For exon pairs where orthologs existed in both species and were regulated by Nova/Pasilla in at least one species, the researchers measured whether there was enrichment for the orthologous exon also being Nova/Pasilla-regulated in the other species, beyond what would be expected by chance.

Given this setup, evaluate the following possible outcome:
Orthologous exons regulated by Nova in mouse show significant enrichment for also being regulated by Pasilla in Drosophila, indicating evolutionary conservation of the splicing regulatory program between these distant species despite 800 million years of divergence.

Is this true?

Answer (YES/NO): NO